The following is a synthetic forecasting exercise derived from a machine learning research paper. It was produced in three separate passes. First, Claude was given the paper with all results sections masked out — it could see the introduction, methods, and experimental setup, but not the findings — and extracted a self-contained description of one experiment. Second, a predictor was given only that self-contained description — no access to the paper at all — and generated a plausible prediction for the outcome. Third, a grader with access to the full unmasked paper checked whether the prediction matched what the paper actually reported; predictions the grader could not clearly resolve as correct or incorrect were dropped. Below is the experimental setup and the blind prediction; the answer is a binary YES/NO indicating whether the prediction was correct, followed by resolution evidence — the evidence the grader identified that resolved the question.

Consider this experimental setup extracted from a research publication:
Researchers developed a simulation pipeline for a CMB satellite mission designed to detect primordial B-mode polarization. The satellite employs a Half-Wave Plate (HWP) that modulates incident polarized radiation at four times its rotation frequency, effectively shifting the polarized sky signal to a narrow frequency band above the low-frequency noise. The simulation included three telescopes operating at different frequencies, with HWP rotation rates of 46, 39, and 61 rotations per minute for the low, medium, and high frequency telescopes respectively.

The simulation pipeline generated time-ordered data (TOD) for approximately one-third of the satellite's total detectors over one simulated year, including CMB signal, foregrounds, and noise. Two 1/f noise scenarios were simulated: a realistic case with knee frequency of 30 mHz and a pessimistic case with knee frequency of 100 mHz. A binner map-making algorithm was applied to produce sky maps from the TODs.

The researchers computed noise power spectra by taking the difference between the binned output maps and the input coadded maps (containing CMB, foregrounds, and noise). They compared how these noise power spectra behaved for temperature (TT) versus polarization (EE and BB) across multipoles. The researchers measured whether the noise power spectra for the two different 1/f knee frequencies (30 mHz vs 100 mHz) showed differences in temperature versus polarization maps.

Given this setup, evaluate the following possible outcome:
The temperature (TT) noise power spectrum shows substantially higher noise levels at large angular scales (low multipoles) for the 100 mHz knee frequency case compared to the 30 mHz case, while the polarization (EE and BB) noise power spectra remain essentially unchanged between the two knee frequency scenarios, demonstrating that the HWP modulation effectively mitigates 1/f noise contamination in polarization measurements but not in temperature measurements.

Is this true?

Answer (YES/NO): YES